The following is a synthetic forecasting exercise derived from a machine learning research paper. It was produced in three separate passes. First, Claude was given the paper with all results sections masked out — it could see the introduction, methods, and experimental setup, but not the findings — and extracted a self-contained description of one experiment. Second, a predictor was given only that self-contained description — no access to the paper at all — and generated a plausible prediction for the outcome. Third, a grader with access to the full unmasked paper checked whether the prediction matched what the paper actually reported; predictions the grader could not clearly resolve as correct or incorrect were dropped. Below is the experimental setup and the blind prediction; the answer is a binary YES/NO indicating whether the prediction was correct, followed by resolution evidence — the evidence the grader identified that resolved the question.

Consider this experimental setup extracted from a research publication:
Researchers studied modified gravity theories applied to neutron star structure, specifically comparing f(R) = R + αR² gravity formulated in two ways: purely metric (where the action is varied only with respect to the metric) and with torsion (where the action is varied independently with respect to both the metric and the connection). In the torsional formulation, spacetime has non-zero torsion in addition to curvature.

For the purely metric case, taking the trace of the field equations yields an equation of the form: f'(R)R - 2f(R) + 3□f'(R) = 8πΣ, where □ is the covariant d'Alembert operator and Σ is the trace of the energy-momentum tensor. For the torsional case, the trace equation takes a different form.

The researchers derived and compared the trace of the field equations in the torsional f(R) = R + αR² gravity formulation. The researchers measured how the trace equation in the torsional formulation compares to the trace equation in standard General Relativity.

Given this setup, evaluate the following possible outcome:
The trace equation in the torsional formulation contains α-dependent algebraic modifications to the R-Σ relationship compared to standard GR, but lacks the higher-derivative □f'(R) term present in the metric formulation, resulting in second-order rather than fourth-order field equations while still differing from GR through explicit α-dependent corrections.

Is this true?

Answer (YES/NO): NO